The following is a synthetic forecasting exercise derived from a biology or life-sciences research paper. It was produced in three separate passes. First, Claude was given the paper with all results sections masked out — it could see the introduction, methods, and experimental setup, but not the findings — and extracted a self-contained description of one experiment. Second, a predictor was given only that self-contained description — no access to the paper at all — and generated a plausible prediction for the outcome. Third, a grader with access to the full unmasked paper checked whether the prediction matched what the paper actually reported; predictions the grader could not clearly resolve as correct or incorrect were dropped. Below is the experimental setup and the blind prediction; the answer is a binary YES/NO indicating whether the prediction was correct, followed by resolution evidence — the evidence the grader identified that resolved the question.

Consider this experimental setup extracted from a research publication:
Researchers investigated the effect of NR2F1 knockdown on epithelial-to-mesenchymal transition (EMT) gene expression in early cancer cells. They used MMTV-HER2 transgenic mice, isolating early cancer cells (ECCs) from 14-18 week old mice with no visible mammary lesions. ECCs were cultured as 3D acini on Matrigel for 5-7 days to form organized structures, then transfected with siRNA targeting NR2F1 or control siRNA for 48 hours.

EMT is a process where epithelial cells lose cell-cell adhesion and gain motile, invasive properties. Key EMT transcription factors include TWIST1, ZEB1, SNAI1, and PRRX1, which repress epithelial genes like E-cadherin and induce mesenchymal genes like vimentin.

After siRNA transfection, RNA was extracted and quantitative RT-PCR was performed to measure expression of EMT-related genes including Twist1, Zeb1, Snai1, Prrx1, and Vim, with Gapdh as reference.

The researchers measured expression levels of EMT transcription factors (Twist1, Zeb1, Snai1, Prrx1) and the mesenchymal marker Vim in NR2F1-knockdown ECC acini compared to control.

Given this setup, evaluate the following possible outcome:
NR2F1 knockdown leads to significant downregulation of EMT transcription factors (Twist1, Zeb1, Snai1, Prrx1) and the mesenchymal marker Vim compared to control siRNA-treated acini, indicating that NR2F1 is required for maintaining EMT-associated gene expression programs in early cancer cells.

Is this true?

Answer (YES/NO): NO